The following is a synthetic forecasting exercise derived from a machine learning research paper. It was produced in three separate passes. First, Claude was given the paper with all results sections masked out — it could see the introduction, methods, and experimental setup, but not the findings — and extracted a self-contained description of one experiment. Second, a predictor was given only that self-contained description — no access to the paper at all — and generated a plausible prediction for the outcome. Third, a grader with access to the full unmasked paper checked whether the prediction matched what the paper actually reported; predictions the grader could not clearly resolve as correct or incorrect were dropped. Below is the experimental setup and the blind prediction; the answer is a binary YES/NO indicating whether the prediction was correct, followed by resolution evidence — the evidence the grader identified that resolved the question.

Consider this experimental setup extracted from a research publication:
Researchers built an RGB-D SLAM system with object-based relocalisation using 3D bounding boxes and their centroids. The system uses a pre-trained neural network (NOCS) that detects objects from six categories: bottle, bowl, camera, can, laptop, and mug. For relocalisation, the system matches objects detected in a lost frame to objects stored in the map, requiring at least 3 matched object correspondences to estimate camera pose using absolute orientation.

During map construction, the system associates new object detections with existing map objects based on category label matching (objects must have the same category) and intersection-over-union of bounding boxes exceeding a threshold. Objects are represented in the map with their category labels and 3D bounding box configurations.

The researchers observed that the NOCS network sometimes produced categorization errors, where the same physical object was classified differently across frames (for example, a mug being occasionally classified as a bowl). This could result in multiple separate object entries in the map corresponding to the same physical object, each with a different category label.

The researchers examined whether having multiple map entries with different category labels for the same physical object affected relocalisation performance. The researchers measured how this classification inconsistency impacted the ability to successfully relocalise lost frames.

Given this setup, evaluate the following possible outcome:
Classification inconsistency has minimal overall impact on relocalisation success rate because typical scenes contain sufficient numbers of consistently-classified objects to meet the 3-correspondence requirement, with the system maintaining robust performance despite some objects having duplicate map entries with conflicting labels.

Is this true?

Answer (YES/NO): NO